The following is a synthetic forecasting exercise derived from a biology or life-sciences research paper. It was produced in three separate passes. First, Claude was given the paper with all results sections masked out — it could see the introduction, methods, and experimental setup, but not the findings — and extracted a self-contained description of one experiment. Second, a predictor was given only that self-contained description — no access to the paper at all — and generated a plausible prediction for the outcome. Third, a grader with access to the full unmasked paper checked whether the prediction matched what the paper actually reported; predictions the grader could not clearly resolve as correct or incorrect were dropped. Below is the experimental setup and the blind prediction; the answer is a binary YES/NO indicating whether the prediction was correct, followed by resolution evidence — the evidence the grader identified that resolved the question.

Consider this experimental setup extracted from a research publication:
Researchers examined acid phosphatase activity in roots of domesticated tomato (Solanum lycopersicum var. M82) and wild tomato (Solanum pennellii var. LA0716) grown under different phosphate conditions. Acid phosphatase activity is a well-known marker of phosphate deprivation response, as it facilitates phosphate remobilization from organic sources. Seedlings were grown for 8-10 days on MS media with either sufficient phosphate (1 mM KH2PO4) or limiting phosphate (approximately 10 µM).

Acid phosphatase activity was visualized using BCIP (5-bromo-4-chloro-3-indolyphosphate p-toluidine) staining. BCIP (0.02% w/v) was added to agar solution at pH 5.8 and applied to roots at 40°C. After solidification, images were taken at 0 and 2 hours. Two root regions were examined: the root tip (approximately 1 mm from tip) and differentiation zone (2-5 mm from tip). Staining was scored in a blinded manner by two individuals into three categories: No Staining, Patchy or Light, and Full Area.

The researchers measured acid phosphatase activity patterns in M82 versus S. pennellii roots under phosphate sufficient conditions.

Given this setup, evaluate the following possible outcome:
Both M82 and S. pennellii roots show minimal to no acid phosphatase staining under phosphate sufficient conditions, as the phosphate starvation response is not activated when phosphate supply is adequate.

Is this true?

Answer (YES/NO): NO